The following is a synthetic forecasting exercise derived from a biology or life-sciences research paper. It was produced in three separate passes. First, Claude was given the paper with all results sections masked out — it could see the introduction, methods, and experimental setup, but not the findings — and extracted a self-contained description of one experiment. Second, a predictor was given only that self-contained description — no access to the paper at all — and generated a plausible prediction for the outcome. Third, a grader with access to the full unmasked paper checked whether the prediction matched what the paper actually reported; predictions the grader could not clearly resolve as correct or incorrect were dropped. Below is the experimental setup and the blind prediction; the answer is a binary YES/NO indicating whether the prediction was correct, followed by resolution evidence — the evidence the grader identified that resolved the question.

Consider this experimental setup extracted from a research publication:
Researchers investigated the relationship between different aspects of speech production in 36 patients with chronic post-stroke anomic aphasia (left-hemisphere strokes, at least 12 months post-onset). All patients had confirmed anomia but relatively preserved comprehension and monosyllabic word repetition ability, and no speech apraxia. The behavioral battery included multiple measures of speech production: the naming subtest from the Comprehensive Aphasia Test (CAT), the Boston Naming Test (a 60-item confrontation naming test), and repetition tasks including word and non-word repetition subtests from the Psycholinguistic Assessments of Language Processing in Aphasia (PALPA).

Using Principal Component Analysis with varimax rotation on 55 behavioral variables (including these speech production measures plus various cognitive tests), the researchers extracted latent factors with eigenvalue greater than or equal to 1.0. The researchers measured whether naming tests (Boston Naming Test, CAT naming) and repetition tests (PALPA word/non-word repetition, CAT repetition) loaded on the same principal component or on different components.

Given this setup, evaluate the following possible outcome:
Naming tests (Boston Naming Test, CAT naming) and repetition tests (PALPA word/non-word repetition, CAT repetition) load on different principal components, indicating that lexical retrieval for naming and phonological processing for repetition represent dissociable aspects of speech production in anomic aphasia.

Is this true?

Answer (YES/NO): YES